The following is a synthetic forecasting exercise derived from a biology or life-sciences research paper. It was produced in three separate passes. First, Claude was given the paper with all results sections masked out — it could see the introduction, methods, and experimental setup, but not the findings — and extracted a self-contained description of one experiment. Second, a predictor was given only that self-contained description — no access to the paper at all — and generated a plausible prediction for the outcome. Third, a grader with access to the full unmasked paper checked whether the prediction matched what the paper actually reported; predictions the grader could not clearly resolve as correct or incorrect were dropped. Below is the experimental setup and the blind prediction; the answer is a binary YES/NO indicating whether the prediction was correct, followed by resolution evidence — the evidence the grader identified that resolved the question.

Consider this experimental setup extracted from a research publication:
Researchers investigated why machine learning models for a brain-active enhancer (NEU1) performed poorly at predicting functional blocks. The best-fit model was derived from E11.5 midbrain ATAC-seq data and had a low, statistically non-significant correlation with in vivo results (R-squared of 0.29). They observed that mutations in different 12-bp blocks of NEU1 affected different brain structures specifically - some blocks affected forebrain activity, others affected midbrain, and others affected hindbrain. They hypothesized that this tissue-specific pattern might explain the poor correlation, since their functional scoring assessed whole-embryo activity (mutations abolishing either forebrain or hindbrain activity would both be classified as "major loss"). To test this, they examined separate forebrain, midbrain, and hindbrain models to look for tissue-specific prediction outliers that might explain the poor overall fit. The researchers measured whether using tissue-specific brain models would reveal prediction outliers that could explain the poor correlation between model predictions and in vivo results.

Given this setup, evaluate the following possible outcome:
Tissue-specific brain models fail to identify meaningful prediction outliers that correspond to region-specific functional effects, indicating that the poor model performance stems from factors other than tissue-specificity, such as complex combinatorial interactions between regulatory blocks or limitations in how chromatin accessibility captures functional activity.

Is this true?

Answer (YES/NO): YES